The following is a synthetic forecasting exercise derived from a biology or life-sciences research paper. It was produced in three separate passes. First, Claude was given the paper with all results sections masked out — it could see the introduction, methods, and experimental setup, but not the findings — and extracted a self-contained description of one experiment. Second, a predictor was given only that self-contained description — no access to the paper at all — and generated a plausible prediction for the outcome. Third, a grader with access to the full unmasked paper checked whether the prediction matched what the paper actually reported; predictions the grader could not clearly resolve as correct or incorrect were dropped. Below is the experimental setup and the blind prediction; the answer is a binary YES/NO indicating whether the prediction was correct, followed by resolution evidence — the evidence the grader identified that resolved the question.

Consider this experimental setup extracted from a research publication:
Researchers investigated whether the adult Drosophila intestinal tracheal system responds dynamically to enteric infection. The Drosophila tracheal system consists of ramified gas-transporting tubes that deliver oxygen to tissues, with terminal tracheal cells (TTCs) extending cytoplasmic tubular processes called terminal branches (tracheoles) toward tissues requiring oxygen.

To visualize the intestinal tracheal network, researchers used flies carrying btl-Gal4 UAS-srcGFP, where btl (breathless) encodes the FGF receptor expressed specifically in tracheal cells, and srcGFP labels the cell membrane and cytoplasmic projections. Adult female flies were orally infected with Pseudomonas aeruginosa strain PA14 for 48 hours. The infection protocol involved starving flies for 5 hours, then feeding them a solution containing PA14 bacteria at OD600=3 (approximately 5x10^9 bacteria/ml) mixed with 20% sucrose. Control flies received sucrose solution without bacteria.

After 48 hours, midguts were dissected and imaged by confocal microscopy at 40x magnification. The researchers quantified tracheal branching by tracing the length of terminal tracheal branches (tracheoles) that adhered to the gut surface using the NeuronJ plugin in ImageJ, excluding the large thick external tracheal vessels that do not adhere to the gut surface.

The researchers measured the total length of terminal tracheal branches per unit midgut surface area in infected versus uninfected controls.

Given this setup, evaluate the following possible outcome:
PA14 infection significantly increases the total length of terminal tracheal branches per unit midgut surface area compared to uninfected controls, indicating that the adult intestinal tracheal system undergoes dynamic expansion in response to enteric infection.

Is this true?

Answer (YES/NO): YES